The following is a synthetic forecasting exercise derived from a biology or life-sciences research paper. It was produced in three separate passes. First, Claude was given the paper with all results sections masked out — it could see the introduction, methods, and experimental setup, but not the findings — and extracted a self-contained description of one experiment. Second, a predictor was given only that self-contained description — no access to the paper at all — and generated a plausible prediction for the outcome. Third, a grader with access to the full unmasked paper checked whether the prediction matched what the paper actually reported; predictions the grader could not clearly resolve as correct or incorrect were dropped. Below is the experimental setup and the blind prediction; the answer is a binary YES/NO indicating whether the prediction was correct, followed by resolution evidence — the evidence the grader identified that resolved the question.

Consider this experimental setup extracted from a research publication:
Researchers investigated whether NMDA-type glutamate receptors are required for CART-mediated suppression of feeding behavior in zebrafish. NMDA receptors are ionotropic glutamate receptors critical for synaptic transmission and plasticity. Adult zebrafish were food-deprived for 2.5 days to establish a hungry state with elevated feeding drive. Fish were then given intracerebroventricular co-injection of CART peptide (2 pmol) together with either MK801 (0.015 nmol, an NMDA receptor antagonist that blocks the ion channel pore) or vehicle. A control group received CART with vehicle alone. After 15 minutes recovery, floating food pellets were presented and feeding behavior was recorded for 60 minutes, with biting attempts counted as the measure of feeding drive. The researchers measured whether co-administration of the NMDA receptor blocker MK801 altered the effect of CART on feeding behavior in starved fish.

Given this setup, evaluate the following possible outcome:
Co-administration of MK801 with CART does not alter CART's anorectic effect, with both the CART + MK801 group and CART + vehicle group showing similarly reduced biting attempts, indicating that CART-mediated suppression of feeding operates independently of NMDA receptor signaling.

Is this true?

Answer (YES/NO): NO